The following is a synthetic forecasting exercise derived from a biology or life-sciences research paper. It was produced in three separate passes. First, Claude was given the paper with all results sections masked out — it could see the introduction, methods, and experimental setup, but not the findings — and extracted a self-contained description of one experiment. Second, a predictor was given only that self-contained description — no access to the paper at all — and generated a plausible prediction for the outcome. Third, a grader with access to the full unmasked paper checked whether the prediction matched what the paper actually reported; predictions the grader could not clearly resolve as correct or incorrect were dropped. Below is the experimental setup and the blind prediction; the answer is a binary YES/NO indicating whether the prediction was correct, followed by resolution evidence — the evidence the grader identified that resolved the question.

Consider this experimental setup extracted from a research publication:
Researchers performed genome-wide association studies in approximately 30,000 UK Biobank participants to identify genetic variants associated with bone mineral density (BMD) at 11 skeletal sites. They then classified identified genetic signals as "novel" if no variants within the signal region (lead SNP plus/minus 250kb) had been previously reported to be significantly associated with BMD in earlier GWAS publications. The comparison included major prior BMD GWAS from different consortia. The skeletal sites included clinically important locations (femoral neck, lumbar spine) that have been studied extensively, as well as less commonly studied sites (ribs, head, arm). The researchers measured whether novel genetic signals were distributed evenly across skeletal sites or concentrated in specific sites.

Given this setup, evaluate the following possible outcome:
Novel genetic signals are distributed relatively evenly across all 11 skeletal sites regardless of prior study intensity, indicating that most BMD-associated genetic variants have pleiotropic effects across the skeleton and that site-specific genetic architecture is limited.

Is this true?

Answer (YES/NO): NO